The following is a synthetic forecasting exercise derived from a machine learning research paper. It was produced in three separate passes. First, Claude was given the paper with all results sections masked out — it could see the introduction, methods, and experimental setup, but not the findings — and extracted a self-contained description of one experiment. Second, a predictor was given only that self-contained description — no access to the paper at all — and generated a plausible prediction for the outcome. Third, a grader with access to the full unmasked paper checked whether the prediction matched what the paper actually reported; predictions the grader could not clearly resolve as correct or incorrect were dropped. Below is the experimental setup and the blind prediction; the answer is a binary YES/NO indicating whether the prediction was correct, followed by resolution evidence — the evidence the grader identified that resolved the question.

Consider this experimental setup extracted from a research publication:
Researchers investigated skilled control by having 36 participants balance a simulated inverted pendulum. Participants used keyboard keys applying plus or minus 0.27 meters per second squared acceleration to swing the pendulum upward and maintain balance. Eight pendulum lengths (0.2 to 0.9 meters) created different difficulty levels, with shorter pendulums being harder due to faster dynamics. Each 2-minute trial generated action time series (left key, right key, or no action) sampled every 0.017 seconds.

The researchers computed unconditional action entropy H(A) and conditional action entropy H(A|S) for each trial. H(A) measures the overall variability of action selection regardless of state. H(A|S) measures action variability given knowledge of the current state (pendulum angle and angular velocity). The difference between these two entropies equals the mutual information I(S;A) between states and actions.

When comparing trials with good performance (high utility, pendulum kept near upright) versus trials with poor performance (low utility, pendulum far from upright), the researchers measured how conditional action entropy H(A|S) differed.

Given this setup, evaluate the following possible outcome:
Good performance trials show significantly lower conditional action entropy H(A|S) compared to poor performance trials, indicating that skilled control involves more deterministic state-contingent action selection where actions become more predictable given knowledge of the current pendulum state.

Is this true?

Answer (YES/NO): NO